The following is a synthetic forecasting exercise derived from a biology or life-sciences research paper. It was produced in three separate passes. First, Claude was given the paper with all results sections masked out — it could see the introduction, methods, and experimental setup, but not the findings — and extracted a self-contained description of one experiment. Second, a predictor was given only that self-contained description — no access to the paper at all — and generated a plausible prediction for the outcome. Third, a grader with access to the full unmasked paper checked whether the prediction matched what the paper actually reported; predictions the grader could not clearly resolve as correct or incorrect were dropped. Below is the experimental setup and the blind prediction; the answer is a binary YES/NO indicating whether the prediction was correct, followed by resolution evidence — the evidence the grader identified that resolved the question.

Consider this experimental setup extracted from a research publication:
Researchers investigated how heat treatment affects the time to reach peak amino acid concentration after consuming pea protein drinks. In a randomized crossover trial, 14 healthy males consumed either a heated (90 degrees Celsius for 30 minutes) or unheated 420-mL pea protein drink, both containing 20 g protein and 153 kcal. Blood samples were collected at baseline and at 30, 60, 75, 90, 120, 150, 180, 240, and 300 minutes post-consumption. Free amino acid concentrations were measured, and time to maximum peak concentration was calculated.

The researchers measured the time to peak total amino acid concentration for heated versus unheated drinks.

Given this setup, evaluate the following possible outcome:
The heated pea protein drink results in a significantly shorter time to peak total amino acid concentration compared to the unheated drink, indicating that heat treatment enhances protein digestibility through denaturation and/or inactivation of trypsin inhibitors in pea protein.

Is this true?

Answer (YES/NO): NO